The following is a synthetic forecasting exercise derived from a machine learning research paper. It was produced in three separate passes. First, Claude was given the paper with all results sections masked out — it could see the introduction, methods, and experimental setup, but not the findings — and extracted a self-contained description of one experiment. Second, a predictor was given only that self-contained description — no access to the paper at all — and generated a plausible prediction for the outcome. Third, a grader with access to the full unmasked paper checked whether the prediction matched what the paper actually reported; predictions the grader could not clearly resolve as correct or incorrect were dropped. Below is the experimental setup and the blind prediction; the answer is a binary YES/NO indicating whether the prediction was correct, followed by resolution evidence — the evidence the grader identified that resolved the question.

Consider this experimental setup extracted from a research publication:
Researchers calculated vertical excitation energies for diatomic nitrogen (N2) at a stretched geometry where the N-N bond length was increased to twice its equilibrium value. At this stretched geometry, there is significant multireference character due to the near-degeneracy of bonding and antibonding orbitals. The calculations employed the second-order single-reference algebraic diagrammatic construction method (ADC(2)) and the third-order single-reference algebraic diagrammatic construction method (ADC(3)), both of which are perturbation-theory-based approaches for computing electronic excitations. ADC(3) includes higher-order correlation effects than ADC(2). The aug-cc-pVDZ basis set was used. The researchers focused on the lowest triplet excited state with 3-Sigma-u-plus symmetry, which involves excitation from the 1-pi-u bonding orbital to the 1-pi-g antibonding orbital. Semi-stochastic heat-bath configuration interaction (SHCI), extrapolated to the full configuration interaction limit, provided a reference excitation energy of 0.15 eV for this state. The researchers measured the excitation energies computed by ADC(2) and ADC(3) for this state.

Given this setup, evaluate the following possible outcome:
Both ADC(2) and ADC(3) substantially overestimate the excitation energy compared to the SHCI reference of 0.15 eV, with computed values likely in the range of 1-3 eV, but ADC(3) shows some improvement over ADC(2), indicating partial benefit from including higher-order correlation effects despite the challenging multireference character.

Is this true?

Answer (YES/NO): NO